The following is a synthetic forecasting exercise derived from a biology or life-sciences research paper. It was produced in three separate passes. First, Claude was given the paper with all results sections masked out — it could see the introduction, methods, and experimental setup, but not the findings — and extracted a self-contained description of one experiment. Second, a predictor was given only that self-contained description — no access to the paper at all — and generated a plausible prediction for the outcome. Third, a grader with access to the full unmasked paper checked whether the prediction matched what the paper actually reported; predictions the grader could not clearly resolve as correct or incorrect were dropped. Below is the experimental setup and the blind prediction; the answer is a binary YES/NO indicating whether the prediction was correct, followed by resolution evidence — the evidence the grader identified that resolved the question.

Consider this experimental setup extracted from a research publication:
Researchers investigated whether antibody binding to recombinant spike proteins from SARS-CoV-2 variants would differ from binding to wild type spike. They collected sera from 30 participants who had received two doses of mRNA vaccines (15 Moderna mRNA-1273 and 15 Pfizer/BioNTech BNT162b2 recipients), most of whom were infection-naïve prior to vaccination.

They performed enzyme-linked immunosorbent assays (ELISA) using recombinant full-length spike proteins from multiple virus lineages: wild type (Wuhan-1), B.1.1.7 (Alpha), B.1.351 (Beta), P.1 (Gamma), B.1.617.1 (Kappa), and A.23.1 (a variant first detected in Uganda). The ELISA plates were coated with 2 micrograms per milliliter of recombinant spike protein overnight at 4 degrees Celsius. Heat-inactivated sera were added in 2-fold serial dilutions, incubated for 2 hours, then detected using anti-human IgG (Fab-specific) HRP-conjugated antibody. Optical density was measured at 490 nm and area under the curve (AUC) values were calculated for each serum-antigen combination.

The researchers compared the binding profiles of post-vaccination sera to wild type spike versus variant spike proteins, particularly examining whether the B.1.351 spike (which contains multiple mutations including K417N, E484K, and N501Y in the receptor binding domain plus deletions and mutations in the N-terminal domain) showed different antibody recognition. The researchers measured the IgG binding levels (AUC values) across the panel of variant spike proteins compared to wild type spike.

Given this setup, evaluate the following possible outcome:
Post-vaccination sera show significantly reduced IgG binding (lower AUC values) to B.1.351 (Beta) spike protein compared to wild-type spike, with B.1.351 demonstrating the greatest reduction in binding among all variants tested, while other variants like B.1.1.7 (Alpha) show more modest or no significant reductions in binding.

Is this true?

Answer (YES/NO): NO